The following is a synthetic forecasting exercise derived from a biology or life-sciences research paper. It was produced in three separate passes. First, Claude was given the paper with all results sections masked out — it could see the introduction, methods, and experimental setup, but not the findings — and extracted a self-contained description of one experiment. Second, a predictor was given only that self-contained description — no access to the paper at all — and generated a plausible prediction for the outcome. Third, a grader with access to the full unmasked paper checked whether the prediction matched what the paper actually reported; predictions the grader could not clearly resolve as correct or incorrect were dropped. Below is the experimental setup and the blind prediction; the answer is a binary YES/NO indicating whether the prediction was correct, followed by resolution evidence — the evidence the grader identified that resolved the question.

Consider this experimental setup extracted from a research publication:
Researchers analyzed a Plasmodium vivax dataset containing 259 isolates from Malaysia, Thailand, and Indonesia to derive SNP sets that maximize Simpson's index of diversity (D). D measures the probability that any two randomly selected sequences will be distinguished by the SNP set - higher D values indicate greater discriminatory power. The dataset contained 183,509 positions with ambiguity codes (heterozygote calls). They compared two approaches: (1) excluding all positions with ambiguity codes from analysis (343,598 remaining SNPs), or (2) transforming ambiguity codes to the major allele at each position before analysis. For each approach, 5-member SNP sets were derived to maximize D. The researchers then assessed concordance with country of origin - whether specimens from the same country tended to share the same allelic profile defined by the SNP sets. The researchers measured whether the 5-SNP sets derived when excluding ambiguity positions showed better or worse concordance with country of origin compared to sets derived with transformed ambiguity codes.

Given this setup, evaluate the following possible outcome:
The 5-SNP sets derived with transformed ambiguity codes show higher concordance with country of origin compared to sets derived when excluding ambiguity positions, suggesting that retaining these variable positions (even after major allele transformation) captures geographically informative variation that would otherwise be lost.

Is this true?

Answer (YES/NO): NO